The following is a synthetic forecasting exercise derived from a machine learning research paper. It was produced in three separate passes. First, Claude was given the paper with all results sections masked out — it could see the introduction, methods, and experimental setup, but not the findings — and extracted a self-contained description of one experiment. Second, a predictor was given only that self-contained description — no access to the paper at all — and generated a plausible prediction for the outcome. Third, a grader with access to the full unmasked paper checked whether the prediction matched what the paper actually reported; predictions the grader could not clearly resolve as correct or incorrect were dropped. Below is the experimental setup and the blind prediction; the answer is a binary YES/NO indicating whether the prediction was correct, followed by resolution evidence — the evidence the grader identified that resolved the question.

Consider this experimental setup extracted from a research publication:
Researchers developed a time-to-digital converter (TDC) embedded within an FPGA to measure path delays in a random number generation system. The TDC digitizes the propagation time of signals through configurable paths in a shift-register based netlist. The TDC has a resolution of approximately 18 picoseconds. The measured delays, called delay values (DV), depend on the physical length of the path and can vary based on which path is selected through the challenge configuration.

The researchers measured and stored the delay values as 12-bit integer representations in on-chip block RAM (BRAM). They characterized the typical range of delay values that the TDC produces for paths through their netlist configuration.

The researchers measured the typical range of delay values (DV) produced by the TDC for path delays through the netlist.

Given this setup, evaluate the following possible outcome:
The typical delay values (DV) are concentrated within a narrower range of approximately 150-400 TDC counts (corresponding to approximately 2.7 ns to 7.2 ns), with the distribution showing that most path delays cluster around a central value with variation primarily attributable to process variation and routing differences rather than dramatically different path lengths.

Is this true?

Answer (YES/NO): NO